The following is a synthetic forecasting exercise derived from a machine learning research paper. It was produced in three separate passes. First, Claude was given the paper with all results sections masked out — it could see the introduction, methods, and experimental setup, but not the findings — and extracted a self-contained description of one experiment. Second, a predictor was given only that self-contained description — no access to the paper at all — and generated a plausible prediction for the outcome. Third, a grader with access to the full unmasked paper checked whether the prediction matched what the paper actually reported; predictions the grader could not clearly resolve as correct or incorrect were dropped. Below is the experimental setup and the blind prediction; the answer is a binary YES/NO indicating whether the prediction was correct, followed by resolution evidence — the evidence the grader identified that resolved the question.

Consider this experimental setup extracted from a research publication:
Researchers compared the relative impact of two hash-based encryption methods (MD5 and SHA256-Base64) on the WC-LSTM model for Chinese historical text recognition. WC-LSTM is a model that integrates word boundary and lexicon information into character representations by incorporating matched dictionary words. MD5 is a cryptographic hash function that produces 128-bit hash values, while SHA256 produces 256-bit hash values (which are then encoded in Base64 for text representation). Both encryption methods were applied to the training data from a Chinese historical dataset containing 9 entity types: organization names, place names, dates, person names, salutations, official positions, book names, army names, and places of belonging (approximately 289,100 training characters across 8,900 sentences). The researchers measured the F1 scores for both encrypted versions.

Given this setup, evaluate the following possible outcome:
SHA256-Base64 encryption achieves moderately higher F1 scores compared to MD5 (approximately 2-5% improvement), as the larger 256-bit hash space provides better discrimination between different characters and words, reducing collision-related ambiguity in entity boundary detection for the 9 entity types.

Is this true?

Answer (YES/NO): NO